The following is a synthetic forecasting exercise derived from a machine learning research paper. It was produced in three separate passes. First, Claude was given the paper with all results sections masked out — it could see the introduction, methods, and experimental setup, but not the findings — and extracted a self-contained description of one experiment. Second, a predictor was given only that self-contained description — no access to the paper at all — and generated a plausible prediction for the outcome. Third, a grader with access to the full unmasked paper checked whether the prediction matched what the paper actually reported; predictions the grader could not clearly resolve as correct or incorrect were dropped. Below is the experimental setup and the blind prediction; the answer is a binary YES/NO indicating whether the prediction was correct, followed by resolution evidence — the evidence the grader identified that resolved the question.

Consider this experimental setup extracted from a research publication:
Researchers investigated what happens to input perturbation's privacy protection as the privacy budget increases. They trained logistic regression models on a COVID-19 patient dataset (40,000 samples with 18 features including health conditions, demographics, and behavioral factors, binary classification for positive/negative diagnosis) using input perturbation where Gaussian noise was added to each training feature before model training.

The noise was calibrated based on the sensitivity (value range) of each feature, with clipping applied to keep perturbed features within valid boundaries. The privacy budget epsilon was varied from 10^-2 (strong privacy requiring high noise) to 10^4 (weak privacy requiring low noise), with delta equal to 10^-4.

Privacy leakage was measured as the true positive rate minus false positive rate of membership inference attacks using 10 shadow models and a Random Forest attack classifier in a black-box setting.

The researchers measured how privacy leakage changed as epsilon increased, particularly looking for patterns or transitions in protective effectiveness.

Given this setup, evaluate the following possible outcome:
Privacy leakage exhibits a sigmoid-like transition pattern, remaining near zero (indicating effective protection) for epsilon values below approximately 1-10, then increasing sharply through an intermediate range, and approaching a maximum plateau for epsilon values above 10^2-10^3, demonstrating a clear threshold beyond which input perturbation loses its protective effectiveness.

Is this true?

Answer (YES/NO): NO